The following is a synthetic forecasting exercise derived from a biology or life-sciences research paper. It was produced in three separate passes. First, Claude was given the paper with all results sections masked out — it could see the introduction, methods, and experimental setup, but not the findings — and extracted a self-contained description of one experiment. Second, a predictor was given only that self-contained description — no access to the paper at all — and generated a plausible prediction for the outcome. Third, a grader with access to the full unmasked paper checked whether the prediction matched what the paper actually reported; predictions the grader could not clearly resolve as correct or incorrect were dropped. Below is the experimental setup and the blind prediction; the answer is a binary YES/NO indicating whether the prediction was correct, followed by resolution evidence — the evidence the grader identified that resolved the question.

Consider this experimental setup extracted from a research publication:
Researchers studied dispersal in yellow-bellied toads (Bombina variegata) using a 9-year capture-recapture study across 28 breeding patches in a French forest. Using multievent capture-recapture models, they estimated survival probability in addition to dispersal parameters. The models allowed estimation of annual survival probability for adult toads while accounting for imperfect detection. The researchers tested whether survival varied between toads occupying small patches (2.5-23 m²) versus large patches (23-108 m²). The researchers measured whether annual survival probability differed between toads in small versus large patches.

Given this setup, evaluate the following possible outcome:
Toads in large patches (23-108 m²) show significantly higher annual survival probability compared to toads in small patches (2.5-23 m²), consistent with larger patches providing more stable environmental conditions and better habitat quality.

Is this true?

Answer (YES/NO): NO